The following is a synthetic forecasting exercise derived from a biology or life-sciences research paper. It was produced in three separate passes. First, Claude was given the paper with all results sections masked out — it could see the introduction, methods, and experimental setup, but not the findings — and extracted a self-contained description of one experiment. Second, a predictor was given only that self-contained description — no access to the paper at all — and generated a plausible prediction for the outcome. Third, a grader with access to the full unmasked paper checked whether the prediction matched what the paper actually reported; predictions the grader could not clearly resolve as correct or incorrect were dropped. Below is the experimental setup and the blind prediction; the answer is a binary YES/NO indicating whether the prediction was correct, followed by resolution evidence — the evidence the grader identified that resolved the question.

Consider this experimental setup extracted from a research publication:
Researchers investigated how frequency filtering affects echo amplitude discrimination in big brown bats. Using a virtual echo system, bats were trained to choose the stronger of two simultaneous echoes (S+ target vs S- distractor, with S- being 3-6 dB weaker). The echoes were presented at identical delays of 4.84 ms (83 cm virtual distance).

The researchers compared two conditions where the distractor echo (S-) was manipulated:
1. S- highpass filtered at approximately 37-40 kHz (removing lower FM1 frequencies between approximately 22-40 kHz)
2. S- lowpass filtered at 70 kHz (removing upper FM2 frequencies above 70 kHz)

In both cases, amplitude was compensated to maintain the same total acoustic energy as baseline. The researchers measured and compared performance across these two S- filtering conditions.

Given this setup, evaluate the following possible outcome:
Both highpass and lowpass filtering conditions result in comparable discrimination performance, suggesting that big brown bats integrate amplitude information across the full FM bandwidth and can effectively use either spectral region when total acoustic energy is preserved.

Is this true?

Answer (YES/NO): NO